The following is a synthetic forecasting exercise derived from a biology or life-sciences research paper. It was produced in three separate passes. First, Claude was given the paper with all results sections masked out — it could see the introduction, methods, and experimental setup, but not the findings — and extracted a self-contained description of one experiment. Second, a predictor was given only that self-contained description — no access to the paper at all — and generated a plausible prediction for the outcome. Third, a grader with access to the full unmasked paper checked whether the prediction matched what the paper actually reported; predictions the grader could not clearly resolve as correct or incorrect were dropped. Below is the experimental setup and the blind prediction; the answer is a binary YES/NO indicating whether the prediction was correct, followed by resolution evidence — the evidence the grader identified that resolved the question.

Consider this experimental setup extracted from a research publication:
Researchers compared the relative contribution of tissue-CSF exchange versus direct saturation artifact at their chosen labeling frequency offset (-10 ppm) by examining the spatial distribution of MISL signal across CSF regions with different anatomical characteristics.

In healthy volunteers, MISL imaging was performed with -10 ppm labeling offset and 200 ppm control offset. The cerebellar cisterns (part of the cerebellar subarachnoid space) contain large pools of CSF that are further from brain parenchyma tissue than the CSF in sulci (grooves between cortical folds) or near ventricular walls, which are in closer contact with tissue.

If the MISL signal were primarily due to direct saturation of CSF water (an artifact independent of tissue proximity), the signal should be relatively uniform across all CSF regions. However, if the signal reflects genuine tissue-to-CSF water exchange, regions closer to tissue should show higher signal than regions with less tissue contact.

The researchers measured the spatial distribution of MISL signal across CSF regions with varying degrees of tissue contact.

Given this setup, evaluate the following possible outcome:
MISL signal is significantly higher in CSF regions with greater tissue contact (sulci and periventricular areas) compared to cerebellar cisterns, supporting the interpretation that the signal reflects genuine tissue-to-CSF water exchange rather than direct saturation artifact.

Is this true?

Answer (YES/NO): NO